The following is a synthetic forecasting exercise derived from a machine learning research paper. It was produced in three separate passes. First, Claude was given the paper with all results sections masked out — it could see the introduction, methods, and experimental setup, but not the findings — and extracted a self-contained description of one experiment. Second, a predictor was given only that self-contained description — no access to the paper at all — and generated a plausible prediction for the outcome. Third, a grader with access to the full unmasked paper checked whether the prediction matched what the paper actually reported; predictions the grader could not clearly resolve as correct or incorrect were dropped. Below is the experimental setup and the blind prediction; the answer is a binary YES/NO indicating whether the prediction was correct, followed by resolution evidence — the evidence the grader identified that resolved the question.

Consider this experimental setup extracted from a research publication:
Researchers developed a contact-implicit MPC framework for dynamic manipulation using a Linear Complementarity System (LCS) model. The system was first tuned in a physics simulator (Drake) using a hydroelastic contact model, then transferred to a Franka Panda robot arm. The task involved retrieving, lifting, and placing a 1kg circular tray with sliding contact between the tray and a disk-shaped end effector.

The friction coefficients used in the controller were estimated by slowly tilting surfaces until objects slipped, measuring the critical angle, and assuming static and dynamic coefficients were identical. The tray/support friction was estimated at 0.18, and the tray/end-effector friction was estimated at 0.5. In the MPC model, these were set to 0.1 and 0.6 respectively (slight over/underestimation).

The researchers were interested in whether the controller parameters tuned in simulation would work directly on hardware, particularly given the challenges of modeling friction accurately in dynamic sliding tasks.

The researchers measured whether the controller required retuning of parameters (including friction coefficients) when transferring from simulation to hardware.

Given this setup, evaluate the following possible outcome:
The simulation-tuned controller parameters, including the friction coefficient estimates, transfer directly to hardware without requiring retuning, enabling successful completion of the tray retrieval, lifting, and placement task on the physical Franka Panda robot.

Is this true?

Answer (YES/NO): YES